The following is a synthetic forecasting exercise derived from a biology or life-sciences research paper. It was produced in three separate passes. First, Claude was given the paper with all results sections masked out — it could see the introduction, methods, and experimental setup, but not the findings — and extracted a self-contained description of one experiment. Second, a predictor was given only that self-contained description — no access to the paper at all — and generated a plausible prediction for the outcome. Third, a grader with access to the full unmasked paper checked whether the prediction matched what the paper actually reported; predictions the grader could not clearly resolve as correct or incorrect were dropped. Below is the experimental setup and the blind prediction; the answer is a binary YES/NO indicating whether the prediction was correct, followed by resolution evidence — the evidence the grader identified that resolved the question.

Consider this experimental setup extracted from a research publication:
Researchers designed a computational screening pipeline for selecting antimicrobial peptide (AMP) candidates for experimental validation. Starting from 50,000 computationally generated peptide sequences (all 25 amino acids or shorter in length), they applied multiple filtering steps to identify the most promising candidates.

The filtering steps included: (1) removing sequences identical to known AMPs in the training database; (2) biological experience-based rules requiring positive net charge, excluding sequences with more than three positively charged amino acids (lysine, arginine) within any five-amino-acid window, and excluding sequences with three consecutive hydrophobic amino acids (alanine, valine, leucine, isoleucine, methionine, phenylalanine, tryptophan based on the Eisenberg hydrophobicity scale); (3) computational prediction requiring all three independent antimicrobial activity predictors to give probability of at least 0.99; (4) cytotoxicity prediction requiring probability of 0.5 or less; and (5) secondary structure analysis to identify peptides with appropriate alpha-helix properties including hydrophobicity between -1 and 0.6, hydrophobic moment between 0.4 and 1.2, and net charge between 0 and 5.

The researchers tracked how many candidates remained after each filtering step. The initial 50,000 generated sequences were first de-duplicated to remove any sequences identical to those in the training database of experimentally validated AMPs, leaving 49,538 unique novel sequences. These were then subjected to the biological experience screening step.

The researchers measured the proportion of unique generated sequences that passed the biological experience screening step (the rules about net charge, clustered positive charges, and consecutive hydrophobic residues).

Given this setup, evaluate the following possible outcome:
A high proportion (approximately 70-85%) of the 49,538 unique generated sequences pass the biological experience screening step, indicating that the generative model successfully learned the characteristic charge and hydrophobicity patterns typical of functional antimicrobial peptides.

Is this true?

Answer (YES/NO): NO